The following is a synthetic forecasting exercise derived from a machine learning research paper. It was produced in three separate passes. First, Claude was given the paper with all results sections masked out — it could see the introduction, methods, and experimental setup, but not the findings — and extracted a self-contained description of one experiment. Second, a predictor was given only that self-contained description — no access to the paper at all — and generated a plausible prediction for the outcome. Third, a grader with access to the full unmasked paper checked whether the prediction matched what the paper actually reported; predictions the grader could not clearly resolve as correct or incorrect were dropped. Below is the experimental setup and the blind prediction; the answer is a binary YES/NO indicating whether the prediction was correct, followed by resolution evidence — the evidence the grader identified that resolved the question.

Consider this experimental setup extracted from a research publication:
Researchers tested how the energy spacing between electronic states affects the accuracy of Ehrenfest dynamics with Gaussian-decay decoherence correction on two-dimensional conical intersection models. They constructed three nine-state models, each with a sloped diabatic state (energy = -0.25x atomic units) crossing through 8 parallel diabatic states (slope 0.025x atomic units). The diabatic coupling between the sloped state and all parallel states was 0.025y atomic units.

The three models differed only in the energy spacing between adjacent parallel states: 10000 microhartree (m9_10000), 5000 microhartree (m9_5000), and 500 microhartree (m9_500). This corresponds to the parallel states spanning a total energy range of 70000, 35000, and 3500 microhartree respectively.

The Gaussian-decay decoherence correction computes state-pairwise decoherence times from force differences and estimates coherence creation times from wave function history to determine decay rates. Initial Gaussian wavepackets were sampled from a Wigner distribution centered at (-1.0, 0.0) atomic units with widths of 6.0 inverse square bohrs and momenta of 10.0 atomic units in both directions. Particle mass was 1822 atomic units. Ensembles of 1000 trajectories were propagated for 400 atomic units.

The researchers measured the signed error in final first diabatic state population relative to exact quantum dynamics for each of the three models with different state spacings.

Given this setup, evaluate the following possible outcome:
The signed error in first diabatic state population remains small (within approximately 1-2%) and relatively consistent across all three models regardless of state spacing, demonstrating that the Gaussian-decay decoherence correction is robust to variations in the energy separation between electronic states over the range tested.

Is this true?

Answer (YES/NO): YES